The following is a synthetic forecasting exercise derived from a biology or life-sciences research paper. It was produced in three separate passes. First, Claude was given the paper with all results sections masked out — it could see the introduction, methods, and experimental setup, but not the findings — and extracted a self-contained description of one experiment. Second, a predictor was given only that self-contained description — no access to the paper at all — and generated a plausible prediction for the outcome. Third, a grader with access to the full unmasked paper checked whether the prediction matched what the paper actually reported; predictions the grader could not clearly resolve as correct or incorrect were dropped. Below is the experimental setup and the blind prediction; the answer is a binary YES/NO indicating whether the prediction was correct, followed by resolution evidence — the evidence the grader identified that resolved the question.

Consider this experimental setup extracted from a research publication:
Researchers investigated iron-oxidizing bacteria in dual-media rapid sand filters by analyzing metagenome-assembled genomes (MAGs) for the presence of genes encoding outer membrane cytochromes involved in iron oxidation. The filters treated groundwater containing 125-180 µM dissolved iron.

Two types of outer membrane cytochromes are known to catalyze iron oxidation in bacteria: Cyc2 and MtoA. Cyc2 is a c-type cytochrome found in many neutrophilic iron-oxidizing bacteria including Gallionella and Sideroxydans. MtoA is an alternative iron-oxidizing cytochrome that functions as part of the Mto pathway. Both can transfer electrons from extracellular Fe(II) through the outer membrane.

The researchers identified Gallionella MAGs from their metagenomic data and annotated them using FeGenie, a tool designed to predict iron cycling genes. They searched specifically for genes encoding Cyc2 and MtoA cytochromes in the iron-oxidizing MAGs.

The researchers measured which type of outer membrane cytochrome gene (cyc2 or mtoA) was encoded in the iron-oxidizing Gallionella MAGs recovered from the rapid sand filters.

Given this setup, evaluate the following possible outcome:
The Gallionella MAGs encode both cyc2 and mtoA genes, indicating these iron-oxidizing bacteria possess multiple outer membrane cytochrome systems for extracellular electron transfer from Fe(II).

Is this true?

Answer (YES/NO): NO